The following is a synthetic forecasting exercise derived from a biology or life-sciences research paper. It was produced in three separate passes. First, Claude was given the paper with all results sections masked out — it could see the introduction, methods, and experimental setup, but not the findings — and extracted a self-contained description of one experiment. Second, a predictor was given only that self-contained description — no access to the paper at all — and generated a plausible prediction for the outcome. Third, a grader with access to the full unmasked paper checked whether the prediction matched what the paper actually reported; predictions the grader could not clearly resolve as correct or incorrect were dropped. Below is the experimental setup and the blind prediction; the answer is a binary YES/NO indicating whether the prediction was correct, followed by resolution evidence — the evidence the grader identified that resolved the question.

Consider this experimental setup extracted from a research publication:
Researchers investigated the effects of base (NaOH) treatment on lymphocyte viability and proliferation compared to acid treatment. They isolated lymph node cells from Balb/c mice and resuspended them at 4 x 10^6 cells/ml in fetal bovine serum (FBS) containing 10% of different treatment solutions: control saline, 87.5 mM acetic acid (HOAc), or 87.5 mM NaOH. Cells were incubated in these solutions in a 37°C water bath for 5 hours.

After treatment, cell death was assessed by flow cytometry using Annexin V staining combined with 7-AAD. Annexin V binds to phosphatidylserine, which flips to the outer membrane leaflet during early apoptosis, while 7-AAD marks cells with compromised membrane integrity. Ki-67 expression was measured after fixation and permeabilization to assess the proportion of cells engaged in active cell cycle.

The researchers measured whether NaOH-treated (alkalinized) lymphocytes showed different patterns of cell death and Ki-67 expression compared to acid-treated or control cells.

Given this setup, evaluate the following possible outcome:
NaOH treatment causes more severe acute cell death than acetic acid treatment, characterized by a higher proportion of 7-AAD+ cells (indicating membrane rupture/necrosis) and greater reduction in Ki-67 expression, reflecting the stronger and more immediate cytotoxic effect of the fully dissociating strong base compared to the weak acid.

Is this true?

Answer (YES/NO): NO